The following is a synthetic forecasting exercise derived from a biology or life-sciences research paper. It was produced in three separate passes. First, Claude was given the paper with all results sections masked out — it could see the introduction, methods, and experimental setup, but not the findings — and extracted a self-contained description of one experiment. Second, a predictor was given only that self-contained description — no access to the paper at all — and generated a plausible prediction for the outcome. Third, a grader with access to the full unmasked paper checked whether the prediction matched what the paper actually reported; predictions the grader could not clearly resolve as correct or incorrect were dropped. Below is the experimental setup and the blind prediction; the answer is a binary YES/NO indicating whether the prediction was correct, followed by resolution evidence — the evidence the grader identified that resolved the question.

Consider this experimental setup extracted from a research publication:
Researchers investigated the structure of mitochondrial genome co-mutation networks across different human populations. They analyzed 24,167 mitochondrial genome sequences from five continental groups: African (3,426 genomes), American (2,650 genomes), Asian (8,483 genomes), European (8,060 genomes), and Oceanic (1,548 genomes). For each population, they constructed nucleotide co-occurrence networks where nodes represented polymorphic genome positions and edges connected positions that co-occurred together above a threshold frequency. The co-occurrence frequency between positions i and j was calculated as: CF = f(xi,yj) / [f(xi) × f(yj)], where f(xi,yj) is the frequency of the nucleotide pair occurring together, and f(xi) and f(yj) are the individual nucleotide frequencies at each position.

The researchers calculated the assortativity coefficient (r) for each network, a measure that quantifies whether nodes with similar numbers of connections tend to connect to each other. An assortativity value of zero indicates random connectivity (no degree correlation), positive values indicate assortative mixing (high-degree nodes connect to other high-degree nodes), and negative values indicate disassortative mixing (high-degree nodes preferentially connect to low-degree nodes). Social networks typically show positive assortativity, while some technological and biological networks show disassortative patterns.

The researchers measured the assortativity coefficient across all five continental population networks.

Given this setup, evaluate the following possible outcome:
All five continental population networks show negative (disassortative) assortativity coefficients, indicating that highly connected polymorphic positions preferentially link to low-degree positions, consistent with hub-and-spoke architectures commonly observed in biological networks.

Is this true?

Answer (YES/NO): YES